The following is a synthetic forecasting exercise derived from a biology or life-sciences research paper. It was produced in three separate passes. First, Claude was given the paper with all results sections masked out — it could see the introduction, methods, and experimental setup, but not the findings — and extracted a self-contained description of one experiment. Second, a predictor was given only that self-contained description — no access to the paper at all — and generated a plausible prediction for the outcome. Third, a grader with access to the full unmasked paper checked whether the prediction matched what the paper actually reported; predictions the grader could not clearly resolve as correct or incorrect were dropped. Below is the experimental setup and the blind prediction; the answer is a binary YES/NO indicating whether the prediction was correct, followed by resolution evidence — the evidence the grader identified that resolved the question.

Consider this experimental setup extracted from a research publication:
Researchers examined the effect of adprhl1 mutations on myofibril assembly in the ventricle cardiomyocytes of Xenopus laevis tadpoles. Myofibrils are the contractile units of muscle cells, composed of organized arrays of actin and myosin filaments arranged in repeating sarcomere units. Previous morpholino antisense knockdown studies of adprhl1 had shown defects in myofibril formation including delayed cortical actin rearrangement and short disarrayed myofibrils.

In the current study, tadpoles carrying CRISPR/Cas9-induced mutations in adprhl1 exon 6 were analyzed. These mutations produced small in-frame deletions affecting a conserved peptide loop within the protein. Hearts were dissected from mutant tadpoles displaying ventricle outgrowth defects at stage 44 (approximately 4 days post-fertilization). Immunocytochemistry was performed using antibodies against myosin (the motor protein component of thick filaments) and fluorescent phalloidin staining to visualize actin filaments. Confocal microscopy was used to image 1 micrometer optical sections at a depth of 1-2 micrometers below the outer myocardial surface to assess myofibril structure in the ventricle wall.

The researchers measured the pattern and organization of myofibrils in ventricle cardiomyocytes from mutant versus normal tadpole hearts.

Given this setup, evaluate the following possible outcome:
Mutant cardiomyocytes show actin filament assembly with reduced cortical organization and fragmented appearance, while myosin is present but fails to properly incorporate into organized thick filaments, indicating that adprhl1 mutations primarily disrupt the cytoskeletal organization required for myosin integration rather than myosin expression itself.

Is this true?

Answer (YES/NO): NO